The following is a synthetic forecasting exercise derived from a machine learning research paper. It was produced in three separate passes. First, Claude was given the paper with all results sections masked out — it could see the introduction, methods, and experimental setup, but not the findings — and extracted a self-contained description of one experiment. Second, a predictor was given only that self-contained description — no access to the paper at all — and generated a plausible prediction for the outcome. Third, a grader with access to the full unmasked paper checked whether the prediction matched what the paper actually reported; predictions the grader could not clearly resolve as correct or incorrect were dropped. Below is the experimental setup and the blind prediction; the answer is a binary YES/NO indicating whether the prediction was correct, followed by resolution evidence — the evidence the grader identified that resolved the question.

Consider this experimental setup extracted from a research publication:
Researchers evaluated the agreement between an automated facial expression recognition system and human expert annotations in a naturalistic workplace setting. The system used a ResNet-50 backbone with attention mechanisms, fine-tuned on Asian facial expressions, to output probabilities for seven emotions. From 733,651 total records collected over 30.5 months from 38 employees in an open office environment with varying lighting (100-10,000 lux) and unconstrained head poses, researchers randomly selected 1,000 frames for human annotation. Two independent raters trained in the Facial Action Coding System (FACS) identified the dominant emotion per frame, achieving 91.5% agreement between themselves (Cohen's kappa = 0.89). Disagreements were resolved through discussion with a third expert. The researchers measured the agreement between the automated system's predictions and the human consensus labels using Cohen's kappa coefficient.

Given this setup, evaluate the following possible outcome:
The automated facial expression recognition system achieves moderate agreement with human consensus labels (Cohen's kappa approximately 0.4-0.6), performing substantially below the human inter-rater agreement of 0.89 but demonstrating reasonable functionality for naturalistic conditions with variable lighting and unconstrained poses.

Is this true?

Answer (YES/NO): NO